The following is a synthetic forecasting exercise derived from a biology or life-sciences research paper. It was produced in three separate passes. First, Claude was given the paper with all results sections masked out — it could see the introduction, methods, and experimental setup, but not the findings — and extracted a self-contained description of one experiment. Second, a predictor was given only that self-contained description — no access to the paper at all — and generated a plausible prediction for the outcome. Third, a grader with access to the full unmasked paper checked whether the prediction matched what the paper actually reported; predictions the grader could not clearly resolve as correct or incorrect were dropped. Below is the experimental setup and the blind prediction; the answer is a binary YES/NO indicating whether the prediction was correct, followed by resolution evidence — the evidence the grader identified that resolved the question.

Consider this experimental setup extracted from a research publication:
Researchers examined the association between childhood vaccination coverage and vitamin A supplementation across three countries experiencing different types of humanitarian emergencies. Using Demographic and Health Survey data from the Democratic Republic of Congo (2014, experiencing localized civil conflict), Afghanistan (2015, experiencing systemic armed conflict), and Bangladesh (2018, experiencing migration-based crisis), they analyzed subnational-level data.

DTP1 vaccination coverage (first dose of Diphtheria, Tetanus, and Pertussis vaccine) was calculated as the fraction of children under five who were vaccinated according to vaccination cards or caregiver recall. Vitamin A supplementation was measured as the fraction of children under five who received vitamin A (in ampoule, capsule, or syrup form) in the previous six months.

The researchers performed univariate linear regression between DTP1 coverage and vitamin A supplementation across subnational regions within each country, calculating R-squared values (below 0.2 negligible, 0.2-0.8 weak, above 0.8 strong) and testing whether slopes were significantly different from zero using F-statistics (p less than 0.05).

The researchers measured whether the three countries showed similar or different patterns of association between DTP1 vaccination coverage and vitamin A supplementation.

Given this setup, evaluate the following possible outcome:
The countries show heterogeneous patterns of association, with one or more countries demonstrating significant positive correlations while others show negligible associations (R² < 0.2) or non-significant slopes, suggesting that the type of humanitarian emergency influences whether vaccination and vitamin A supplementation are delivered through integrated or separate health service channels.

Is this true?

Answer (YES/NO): YES